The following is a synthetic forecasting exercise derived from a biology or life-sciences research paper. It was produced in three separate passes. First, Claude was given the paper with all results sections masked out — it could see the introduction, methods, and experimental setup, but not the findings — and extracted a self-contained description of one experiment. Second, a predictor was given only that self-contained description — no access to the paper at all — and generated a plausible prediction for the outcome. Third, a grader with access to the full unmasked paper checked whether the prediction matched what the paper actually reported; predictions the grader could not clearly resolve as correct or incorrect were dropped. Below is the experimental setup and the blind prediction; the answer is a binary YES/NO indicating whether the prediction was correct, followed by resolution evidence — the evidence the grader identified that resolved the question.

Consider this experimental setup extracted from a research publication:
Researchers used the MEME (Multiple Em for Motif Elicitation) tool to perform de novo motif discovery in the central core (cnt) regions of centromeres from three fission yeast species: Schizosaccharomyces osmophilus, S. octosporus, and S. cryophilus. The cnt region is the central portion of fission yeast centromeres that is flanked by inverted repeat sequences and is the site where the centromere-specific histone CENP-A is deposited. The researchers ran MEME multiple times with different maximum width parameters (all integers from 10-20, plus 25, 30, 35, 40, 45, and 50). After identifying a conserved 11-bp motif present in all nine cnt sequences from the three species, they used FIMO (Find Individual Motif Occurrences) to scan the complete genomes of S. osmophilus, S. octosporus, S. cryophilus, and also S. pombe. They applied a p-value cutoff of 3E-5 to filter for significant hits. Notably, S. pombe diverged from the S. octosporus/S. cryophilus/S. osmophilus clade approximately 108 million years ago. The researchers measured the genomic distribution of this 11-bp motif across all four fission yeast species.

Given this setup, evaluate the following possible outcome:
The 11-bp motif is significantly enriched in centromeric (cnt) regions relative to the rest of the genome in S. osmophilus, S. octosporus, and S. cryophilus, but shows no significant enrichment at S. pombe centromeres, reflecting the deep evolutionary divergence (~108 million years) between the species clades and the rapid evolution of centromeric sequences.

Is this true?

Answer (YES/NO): YES